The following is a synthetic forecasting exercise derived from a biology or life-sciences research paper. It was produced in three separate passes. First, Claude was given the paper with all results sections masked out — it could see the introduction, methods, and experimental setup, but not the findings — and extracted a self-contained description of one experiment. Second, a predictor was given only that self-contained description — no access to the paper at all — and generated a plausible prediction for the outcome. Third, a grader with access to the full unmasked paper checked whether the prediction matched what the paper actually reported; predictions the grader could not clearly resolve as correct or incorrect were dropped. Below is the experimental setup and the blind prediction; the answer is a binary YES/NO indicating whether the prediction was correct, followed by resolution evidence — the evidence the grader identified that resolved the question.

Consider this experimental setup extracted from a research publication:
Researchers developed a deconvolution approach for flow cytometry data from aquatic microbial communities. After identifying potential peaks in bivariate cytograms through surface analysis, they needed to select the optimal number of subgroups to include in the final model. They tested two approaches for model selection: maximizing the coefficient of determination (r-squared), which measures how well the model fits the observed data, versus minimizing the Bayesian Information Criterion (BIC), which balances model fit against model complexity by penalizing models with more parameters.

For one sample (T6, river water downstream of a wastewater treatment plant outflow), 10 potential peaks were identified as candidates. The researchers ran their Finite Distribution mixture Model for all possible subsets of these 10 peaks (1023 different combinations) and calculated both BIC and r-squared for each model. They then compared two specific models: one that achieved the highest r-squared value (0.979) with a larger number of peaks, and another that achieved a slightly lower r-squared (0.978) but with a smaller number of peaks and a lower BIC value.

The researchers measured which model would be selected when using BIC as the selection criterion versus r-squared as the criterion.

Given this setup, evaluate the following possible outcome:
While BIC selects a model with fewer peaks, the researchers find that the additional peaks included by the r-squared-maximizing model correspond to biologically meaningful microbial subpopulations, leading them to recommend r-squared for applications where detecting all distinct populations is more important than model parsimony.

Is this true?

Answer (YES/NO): NO